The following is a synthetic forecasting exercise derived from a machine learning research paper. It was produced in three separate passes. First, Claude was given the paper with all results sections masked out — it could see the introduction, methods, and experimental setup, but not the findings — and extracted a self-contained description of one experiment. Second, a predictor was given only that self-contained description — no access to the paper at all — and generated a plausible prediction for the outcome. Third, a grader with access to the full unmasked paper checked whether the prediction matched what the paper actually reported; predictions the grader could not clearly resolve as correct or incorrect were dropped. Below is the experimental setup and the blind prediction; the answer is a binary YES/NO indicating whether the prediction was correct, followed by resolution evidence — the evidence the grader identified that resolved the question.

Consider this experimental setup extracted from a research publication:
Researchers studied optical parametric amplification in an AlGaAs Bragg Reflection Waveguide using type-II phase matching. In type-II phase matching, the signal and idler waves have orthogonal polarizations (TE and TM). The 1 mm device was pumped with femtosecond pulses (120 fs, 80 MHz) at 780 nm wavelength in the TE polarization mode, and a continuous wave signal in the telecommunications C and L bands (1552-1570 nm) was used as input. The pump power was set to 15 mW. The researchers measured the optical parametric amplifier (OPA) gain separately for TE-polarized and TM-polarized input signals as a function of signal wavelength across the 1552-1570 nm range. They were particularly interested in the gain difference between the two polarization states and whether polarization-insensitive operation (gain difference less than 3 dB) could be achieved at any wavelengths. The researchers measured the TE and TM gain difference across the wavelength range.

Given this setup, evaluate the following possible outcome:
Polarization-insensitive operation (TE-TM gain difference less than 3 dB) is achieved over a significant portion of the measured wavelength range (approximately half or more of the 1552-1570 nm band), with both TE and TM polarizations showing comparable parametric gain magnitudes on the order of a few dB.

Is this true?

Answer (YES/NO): NO